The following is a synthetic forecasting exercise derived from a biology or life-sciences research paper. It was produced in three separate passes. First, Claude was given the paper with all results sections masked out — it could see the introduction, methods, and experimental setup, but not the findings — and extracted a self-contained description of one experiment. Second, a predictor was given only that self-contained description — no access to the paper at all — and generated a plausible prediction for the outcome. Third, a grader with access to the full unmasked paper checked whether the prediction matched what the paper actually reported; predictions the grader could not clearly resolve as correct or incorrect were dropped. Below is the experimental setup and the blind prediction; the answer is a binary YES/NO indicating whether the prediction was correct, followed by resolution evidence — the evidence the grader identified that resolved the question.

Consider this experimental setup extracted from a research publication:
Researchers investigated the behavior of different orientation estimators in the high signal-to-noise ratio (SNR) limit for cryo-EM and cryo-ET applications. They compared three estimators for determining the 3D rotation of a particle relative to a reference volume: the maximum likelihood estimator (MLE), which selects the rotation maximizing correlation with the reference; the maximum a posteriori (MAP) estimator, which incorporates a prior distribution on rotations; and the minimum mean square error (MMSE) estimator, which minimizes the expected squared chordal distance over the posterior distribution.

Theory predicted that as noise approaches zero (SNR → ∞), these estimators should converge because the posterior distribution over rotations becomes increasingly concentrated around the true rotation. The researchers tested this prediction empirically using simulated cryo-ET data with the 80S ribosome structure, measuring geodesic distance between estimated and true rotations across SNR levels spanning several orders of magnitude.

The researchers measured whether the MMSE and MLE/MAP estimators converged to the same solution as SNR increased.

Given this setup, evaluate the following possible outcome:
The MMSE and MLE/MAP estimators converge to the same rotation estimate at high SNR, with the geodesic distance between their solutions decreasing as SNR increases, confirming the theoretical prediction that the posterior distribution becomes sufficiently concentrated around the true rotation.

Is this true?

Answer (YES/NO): YES